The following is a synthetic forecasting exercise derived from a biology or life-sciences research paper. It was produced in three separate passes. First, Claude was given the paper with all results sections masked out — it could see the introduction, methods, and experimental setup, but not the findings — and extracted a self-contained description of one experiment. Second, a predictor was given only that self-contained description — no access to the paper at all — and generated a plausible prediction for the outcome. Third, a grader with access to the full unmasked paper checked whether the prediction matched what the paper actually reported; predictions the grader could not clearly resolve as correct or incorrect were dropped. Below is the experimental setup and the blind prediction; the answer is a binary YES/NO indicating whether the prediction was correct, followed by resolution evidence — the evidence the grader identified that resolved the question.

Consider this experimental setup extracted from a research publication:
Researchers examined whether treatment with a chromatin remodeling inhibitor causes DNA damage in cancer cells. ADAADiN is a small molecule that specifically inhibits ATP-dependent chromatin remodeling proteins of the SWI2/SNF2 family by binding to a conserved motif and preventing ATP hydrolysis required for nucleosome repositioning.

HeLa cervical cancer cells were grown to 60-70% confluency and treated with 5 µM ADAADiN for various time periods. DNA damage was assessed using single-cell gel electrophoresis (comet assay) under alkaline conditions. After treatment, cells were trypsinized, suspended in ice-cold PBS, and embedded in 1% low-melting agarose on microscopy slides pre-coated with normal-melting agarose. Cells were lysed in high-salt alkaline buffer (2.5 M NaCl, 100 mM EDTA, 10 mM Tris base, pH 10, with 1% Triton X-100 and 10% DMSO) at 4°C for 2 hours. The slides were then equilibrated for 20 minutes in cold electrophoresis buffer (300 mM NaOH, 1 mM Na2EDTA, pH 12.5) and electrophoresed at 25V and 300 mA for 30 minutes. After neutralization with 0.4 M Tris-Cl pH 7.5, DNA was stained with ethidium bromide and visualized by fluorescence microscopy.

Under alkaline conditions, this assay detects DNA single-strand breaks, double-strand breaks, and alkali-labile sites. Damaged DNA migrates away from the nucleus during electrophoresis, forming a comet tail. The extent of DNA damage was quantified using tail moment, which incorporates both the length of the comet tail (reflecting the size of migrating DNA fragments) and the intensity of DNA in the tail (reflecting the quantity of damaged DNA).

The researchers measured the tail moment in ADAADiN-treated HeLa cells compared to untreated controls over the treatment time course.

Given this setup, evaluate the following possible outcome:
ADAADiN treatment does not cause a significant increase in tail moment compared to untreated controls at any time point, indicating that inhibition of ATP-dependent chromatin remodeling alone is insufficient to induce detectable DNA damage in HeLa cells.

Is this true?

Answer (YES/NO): YES